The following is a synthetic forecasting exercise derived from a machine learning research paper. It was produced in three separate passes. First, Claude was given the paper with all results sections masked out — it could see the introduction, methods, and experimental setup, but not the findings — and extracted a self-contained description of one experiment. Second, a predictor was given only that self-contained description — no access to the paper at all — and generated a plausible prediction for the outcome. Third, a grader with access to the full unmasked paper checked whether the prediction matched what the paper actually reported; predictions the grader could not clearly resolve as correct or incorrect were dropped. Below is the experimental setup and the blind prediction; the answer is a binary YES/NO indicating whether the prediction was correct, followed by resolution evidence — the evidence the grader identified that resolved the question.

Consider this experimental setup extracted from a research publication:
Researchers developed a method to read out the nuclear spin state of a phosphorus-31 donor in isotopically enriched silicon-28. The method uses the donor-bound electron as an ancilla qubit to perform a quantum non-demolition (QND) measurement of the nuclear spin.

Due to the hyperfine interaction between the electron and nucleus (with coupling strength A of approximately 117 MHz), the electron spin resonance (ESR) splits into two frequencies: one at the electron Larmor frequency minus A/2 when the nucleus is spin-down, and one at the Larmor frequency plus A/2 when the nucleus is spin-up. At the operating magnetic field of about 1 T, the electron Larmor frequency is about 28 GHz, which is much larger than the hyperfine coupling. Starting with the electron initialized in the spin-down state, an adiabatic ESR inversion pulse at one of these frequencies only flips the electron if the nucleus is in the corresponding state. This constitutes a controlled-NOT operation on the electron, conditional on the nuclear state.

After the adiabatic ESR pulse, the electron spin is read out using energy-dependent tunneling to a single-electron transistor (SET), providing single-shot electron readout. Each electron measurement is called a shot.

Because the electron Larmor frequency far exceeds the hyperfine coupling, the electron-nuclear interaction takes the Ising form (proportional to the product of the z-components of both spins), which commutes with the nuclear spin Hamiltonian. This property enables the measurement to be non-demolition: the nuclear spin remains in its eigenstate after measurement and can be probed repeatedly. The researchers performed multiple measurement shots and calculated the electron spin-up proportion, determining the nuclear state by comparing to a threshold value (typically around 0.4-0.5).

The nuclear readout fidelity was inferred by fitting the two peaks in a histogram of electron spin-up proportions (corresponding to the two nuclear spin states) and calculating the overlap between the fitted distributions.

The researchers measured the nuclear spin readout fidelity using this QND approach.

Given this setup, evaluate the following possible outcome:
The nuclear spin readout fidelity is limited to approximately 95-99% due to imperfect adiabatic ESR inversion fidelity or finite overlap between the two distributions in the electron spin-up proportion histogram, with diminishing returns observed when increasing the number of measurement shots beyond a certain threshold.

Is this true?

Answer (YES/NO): NO